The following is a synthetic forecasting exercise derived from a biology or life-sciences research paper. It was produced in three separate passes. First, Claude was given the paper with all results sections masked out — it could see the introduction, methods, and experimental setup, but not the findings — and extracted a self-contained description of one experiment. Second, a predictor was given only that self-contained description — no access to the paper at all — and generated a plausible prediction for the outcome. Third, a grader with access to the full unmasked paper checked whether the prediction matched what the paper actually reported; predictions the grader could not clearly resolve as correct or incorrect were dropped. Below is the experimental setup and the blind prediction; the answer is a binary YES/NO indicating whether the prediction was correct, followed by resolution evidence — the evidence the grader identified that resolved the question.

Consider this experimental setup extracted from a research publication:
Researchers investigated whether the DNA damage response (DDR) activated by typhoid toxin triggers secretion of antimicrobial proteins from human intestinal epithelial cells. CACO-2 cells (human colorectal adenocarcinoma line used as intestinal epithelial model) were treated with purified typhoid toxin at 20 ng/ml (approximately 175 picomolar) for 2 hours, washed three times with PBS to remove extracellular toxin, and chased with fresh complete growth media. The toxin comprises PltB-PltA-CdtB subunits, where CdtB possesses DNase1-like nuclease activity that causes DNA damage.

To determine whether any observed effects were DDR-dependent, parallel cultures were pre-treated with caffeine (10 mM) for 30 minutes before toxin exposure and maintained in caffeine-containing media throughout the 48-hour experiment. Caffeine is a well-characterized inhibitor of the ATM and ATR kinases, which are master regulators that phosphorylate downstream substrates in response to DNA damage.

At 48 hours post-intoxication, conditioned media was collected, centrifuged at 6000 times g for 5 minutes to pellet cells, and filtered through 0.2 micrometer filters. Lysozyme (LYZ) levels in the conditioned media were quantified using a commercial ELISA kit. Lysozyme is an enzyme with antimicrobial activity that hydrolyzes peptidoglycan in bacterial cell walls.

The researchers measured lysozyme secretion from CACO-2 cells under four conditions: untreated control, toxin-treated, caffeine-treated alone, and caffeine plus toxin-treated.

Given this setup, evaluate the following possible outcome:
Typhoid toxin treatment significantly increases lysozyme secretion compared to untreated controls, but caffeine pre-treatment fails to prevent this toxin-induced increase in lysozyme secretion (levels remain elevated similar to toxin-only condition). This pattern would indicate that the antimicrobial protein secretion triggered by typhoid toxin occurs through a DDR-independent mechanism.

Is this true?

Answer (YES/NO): NO